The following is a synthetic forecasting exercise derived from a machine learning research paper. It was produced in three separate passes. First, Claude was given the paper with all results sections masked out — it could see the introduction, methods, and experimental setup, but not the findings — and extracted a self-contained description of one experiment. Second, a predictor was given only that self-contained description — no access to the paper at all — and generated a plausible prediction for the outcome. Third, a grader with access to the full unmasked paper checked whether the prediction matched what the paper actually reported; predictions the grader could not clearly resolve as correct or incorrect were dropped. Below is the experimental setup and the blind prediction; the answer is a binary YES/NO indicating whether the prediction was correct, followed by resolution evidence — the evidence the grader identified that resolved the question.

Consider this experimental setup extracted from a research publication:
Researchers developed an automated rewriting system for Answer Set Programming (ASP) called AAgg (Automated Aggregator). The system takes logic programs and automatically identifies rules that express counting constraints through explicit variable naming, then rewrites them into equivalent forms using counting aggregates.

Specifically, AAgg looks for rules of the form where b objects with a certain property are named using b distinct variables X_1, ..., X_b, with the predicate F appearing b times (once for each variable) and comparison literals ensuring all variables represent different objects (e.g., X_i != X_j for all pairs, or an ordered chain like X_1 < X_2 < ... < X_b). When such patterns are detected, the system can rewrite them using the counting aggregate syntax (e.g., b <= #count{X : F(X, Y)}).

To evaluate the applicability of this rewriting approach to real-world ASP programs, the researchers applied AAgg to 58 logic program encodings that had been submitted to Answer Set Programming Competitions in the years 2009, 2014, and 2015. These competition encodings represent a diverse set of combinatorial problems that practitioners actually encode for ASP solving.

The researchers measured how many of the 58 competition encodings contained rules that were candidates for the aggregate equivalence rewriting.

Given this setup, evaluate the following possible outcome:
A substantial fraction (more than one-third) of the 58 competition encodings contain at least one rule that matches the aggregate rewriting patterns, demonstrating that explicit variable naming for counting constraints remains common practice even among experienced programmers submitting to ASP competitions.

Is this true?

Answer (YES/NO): NO